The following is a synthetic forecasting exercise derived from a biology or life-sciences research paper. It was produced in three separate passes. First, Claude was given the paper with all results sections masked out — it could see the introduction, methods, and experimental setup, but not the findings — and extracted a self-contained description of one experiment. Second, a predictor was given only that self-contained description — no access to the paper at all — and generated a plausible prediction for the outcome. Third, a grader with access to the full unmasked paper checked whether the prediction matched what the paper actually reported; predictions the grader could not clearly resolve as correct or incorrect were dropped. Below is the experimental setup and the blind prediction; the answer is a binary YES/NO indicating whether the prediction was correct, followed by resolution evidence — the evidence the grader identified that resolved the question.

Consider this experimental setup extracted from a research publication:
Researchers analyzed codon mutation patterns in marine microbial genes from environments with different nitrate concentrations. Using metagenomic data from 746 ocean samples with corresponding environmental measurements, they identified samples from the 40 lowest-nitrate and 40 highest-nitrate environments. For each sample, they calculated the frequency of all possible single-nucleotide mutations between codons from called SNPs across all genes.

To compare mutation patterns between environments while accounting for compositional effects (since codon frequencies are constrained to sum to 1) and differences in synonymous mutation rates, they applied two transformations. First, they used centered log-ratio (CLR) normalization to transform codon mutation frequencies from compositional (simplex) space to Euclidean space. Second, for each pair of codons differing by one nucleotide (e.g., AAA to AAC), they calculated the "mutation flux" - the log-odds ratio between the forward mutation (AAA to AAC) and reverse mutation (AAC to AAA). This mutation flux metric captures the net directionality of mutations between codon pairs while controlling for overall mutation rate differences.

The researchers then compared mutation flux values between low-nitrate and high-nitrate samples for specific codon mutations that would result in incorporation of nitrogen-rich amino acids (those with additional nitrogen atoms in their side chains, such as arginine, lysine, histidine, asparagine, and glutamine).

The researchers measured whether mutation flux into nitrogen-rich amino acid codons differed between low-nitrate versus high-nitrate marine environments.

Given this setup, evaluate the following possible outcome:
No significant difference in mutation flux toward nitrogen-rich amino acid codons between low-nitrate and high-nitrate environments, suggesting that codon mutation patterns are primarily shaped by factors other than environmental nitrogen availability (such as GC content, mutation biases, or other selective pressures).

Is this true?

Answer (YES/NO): NO